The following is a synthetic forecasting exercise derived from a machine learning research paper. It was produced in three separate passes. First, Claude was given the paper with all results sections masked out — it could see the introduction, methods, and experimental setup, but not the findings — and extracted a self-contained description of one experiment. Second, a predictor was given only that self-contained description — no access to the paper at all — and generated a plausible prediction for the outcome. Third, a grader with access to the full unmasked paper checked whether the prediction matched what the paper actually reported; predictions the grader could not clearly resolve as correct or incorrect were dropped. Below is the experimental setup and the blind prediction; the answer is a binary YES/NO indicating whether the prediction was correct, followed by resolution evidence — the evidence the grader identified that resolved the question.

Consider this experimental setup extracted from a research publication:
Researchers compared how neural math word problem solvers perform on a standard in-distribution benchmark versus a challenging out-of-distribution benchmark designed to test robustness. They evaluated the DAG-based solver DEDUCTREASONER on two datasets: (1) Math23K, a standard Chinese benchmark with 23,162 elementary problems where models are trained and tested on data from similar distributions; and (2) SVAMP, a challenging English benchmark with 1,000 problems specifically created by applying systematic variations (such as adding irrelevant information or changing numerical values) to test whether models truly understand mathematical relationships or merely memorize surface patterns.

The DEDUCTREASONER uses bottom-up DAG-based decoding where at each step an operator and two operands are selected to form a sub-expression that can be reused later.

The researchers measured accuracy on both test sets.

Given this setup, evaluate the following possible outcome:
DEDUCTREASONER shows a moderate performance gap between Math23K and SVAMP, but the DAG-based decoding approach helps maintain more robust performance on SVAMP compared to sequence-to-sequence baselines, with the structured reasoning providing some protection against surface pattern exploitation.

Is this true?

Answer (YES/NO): NO